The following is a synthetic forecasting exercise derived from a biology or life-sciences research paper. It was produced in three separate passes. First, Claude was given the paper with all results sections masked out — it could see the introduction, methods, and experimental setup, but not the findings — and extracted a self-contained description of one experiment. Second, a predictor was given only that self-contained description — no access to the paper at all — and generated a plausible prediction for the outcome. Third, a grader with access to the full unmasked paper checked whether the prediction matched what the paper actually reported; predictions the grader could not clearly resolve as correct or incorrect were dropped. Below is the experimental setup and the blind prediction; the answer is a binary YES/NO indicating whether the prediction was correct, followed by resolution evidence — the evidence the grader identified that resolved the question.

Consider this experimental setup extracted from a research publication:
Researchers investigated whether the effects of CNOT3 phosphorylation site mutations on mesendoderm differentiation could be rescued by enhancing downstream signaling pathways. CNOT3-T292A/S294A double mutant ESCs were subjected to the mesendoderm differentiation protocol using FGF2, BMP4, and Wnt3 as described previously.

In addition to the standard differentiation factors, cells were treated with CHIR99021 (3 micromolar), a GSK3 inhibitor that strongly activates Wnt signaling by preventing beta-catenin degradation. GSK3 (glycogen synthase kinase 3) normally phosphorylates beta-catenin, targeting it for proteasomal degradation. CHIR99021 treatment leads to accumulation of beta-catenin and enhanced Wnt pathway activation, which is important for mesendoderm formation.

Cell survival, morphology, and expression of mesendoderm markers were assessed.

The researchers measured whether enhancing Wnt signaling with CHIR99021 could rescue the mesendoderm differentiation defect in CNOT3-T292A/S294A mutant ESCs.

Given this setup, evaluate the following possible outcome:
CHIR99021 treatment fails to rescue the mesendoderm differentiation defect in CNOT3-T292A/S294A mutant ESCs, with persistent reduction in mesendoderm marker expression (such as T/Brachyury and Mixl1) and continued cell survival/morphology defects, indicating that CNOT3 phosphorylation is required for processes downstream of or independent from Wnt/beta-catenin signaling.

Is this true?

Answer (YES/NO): YES